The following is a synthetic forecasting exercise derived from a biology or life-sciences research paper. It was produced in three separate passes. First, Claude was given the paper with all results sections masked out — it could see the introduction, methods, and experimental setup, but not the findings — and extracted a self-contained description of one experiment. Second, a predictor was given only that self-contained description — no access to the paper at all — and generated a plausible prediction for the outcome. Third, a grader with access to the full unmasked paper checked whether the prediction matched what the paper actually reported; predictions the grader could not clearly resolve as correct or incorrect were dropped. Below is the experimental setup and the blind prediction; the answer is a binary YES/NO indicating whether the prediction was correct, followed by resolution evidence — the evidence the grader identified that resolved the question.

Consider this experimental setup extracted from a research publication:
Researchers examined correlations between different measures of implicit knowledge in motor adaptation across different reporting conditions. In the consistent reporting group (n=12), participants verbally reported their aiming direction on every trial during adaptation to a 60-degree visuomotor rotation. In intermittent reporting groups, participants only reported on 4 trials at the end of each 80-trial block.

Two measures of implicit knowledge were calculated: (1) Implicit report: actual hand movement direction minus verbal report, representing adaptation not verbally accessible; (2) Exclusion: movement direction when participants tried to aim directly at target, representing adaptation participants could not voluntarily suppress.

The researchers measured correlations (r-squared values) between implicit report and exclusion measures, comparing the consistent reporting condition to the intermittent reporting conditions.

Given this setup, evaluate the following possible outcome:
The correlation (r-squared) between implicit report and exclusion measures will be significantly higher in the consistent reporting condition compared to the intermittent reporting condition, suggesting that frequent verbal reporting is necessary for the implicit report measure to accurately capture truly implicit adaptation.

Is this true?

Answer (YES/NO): NO